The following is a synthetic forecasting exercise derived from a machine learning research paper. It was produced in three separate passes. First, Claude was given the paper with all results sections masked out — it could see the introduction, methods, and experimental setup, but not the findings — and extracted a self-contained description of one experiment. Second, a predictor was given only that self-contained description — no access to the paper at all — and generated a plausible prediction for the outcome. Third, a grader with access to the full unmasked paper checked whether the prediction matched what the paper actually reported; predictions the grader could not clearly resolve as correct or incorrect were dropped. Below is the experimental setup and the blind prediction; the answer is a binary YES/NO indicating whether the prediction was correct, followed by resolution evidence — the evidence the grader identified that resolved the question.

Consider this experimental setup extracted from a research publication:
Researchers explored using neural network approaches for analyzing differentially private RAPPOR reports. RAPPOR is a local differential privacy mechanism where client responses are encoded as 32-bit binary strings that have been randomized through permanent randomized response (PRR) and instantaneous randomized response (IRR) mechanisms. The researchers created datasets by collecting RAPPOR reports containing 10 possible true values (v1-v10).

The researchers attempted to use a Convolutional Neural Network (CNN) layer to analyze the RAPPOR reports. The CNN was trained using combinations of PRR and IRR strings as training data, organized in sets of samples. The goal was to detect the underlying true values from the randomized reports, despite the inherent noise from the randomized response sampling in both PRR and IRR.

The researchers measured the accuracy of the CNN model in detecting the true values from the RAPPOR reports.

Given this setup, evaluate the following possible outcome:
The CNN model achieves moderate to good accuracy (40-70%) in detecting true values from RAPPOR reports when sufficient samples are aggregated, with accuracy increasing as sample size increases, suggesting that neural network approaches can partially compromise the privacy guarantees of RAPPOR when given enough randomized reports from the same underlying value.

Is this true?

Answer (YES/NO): NO